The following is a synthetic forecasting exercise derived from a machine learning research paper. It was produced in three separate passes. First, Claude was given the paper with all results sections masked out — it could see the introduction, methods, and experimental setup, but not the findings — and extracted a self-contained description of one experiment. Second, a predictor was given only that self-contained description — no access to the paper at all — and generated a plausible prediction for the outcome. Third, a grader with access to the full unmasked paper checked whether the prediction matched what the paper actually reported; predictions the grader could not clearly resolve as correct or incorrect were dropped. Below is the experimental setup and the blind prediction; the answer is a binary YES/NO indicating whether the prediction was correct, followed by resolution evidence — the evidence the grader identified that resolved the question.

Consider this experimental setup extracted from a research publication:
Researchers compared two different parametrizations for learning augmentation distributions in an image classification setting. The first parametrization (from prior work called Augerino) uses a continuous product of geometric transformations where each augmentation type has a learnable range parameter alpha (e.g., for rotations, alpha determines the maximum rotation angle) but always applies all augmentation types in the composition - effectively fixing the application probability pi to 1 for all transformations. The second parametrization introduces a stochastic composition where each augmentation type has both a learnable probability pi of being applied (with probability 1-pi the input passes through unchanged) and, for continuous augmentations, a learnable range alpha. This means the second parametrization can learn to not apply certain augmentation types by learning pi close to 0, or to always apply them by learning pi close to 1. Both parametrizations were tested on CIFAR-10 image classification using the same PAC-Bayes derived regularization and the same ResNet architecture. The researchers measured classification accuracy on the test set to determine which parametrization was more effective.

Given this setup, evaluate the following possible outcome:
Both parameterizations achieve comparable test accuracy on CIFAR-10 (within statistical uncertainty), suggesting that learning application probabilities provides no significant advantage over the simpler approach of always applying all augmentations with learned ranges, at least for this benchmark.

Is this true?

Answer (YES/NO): NO